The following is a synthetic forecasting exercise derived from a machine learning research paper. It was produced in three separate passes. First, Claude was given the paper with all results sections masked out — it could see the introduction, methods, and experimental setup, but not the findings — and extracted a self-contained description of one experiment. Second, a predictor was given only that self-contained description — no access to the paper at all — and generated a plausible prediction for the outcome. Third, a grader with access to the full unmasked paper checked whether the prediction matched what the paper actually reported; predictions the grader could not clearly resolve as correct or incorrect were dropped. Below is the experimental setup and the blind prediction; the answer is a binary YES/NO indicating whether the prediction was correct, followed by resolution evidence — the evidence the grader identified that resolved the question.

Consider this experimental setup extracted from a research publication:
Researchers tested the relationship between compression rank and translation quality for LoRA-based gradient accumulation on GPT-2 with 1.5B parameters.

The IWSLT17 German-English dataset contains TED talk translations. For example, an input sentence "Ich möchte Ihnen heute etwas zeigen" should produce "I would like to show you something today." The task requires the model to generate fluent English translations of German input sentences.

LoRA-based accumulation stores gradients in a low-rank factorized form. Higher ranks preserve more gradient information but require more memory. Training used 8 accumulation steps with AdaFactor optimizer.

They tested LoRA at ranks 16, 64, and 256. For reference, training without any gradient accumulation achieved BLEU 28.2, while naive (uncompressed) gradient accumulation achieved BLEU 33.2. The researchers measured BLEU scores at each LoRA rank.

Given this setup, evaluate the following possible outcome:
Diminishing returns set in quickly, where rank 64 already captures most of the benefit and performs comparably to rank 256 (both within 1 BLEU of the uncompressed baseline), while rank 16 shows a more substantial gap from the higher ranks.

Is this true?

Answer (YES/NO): NO